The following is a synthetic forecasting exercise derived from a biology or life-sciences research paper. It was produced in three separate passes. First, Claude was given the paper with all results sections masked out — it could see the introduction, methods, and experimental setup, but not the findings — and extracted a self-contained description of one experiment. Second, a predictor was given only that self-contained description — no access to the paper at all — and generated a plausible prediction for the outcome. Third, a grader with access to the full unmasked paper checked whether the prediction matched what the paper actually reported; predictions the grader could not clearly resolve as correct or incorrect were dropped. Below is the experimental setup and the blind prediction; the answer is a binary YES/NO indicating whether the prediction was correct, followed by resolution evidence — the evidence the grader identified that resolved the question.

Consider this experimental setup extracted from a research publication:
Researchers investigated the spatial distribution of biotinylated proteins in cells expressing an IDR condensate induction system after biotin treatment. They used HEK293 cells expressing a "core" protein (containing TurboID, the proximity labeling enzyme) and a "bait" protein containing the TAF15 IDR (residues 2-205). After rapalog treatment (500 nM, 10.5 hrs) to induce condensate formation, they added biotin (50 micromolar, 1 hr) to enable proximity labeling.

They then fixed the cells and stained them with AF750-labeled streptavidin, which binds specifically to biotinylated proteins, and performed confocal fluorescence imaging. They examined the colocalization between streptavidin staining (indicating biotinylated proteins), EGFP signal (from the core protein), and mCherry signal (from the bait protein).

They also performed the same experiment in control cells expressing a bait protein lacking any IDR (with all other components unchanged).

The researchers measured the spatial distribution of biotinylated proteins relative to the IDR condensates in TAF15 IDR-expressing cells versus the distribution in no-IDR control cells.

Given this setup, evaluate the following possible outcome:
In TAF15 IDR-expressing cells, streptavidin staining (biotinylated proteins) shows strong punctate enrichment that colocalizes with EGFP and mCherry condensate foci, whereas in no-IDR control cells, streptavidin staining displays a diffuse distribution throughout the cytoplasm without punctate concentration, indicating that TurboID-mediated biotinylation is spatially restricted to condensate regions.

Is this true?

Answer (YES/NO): NO